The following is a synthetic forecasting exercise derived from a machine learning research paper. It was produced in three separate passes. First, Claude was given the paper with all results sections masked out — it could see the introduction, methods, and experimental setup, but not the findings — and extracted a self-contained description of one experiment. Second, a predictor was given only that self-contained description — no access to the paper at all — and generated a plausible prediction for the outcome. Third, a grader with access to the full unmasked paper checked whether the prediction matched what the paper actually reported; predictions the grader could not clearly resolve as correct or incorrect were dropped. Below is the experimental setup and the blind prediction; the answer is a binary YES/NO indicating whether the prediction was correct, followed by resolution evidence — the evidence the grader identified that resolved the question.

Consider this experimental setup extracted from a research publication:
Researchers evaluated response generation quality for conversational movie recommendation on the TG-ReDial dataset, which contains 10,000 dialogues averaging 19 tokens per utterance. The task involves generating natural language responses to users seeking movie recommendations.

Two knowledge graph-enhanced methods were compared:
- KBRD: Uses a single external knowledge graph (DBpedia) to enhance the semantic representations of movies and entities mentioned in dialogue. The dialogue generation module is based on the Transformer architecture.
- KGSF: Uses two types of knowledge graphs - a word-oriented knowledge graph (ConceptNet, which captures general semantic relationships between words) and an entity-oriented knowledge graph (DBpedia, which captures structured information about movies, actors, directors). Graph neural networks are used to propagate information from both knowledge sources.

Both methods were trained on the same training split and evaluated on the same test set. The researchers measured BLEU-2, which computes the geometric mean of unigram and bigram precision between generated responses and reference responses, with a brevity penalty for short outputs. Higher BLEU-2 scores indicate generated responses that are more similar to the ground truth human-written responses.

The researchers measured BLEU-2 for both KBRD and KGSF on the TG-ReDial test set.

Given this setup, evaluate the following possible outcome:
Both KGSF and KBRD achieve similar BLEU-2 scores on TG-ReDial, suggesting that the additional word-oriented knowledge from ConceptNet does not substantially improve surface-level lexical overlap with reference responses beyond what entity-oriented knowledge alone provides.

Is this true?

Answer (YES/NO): NO